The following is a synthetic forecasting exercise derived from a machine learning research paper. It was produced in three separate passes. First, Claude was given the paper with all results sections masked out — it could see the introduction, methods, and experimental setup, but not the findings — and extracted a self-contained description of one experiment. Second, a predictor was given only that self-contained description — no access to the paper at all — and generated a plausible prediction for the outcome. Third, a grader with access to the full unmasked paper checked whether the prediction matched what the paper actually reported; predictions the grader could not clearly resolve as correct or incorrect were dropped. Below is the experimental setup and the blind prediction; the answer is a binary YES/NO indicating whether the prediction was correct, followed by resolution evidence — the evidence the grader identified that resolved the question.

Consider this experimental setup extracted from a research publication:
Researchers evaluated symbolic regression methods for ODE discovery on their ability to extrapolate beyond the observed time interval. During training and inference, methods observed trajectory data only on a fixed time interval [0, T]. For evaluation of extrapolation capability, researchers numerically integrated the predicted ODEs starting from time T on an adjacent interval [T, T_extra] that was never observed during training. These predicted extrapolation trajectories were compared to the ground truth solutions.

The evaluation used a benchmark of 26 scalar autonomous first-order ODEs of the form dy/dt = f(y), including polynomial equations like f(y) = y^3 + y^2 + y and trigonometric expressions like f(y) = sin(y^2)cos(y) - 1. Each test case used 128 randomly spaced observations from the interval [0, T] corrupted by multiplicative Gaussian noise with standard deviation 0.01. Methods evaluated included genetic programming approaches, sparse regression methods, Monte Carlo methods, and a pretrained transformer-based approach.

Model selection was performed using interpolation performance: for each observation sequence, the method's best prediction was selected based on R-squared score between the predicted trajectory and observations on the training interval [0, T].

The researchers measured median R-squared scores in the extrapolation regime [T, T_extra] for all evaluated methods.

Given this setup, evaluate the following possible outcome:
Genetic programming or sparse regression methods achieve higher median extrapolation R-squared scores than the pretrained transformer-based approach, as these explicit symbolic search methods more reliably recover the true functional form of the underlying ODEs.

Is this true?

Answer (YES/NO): NO